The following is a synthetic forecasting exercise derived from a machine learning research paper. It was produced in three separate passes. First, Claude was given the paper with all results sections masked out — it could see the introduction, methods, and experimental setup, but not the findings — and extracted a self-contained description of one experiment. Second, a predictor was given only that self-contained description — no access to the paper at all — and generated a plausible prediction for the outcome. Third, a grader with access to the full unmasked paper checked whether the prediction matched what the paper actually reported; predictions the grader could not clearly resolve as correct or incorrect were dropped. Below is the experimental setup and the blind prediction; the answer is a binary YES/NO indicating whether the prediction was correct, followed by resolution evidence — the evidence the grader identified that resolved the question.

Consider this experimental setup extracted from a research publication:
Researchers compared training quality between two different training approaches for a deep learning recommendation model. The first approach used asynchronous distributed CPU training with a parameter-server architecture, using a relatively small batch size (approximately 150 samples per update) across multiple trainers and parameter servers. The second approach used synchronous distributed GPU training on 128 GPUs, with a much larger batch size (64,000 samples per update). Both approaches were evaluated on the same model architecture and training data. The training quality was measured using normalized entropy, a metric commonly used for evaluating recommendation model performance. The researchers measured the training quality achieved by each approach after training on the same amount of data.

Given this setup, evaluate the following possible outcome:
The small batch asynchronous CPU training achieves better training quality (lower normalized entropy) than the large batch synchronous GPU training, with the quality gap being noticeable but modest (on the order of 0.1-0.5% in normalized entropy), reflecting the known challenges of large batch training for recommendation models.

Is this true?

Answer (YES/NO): NO